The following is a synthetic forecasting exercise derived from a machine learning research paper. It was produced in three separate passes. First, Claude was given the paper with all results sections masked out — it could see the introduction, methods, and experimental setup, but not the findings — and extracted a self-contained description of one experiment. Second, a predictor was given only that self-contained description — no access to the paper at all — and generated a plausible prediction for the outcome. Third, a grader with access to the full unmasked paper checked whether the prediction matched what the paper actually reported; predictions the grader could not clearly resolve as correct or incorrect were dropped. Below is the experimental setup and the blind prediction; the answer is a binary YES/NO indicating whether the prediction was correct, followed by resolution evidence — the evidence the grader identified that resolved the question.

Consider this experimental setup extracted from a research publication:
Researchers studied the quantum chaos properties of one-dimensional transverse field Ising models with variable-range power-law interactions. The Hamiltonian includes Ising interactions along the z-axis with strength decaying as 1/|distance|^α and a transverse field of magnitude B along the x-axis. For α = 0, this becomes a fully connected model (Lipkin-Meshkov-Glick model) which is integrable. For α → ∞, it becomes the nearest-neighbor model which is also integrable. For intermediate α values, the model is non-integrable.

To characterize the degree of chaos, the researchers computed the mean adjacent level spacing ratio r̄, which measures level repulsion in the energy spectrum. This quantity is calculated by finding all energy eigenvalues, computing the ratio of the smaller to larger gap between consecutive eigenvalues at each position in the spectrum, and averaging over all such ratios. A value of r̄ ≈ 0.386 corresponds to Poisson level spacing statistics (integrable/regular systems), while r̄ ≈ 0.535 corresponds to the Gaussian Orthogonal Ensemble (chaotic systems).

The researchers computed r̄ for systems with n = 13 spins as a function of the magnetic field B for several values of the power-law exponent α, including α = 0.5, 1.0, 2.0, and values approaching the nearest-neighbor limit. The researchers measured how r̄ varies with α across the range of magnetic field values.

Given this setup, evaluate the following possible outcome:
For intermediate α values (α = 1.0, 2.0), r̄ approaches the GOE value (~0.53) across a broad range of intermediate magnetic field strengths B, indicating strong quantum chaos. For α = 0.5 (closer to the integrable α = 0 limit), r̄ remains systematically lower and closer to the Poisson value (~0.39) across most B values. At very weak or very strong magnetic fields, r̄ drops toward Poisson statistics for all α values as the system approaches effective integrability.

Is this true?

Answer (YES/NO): NO